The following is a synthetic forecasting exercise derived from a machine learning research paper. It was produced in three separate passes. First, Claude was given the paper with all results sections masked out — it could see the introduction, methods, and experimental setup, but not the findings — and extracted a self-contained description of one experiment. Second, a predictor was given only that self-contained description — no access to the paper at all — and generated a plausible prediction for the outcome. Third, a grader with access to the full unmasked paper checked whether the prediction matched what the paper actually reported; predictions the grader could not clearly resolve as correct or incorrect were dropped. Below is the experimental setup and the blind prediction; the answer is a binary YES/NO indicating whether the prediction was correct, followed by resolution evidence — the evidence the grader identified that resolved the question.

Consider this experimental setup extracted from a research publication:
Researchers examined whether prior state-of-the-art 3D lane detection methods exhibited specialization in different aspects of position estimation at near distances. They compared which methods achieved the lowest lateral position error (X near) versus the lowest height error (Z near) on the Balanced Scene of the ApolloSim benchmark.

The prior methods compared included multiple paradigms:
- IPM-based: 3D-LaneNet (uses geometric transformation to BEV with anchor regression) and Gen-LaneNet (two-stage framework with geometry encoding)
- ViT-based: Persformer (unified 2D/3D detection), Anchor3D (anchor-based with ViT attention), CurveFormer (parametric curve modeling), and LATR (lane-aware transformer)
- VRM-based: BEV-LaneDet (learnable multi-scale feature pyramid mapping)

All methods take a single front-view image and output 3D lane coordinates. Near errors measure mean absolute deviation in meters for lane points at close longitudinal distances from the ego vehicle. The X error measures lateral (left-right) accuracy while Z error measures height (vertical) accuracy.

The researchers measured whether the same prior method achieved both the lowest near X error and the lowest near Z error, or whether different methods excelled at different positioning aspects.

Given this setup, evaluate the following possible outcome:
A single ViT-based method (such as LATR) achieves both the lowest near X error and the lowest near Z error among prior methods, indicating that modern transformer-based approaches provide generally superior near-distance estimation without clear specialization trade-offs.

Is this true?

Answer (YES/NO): YES